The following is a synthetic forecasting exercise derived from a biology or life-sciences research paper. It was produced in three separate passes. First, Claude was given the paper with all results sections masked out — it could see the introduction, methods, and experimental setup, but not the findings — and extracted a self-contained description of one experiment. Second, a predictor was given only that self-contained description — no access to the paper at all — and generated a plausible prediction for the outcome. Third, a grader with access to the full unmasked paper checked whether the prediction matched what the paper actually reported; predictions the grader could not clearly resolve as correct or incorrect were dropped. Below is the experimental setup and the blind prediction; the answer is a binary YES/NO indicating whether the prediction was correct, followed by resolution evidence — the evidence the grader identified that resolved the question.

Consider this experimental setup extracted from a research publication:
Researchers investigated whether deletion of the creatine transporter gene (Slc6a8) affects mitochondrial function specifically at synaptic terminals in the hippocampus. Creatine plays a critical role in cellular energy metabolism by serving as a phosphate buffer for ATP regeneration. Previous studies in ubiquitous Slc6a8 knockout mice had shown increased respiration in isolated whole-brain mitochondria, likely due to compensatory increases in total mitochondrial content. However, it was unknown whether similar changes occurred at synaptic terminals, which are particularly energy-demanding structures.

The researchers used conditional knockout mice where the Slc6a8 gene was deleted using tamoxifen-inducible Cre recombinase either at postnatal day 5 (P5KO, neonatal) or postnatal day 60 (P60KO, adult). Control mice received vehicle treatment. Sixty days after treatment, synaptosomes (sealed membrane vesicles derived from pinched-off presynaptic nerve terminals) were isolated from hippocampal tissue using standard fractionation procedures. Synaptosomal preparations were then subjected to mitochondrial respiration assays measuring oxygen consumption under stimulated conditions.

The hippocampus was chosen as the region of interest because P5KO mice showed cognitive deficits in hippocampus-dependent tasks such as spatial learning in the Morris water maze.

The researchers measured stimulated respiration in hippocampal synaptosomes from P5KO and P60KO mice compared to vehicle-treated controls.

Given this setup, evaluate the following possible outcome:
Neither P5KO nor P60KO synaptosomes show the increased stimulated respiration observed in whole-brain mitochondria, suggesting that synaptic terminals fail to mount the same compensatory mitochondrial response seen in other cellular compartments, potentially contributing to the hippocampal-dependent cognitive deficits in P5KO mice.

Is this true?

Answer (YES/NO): YES